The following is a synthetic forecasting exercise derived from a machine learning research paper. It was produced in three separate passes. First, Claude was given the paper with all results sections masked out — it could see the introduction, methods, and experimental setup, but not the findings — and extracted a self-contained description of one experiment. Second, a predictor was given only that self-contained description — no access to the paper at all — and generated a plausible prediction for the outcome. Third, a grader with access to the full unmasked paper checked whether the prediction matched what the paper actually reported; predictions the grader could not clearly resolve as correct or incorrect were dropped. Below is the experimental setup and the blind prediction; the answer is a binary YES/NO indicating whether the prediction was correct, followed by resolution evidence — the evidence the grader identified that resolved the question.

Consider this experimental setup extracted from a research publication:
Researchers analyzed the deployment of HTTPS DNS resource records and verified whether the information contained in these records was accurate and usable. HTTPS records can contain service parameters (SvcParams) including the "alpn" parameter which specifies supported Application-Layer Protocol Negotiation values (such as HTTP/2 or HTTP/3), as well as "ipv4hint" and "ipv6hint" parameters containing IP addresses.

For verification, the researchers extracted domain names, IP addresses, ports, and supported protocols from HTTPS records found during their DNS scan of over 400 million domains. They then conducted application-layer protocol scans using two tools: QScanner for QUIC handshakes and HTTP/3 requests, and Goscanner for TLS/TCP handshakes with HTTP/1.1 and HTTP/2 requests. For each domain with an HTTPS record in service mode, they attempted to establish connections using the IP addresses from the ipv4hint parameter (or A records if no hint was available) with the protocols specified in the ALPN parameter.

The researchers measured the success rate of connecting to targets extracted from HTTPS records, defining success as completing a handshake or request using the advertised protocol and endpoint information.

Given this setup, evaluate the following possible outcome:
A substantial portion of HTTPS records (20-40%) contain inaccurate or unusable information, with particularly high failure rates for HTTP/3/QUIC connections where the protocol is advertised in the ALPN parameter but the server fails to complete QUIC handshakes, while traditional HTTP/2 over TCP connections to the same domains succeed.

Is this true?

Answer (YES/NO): NO